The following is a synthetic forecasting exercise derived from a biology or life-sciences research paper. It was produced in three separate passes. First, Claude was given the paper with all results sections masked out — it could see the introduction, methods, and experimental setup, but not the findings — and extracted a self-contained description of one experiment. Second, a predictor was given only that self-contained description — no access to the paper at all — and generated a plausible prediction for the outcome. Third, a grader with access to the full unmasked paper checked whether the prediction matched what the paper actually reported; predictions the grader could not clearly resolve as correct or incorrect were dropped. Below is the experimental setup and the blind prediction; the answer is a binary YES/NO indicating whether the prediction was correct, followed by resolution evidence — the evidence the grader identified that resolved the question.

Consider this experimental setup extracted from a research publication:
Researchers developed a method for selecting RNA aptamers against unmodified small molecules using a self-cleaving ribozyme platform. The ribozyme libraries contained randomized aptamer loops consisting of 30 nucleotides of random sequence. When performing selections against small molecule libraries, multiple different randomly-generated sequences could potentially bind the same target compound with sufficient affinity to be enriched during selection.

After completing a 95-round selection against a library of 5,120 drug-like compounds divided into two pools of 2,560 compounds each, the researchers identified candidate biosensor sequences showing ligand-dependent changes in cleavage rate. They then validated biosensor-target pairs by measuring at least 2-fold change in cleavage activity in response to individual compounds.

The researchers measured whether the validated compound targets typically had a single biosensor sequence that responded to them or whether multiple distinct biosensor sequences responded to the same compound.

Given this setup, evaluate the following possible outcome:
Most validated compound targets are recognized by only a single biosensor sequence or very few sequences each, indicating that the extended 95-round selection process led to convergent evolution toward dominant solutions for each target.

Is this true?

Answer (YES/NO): NO